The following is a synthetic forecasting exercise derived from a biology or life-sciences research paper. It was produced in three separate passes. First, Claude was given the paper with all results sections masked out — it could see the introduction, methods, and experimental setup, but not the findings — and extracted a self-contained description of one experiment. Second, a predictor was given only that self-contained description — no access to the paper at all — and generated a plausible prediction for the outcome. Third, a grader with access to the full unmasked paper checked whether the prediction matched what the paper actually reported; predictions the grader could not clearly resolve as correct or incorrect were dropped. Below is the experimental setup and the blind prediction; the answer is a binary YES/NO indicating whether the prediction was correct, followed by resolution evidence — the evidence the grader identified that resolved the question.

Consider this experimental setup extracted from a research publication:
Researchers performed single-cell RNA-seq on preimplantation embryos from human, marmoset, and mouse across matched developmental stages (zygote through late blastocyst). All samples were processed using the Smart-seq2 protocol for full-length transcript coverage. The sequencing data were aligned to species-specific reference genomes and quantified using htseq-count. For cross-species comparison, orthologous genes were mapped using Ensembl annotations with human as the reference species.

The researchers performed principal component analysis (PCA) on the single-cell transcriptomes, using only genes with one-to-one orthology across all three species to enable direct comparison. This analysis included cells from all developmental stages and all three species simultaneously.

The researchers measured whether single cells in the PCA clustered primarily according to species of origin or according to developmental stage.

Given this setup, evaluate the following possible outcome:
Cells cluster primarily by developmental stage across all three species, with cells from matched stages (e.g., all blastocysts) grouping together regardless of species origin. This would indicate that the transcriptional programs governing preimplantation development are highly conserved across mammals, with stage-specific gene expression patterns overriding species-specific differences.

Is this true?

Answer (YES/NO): NO